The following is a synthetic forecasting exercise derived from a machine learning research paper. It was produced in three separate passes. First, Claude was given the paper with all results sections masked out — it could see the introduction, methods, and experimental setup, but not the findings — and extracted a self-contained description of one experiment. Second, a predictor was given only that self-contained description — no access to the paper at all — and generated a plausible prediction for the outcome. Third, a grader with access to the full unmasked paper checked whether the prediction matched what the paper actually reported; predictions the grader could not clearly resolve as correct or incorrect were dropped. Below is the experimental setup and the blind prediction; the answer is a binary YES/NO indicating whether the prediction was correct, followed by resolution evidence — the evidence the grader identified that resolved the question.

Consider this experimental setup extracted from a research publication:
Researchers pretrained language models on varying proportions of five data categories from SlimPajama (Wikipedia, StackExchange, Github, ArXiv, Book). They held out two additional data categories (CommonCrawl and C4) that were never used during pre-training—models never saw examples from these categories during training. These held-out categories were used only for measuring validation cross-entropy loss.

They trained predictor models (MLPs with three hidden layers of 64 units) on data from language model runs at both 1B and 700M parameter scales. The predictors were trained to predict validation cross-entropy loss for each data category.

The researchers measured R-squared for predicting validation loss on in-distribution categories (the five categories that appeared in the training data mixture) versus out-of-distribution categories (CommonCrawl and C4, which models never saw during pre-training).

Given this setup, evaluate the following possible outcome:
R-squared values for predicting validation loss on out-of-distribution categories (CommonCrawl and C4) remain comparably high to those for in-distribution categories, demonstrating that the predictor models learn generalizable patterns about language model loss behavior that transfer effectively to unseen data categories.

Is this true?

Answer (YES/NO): YES